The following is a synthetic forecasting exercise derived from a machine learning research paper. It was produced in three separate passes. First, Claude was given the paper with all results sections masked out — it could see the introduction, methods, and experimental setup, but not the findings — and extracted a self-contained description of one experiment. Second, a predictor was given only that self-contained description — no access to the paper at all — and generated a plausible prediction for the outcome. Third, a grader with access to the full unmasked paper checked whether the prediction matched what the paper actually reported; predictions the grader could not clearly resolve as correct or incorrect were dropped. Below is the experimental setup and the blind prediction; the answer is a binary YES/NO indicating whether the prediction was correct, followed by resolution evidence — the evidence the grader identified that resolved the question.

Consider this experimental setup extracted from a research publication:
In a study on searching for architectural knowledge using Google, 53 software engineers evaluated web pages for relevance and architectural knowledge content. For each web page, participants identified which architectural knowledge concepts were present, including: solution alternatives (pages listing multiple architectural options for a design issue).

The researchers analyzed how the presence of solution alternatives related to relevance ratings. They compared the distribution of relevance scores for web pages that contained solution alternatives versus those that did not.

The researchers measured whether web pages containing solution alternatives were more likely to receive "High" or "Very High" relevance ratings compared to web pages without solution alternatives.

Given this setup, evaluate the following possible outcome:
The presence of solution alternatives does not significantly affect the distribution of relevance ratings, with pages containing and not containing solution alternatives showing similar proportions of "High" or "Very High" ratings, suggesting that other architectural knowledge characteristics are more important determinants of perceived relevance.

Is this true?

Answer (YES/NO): NO